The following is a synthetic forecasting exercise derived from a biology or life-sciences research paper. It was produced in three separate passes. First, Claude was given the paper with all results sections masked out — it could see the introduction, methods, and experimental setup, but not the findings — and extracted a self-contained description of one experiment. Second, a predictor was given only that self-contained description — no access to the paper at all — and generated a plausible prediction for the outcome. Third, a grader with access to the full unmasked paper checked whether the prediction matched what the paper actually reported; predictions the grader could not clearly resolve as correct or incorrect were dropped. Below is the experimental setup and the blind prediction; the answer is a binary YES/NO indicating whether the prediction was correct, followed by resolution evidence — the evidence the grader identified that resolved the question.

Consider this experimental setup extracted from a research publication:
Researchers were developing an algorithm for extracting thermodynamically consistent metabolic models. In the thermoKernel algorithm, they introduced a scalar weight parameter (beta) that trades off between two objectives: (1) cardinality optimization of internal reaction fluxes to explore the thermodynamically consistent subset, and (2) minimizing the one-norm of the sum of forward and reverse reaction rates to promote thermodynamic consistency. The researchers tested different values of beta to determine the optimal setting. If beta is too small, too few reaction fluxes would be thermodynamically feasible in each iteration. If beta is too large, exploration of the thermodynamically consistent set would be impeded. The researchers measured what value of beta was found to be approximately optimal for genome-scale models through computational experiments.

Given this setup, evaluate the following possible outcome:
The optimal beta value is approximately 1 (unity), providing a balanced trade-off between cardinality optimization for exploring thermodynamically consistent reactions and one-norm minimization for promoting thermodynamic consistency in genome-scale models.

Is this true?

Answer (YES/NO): NO